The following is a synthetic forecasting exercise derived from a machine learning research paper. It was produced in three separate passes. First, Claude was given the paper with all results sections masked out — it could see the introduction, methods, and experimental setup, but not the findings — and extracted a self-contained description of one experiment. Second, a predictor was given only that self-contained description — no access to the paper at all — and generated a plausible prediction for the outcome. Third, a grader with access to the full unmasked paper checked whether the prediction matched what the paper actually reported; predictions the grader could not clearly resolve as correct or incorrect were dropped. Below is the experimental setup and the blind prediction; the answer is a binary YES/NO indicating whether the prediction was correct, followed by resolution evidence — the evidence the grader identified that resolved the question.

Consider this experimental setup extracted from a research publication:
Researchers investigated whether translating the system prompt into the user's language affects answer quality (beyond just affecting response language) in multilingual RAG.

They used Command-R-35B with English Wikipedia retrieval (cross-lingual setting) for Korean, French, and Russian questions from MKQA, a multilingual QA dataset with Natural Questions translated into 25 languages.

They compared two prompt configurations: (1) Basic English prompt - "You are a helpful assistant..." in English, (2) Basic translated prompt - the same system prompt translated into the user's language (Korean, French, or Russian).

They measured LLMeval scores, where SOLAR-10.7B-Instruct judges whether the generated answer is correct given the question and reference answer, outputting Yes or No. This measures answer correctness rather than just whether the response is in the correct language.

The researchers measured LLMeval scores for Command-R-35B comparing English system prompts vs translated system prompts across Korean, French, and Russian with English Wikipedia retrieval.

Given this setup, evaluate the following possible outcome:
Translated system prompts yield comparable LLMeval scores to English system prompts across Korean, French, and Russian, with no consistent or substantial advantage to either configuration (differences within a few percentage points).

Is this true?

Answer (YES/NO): NO